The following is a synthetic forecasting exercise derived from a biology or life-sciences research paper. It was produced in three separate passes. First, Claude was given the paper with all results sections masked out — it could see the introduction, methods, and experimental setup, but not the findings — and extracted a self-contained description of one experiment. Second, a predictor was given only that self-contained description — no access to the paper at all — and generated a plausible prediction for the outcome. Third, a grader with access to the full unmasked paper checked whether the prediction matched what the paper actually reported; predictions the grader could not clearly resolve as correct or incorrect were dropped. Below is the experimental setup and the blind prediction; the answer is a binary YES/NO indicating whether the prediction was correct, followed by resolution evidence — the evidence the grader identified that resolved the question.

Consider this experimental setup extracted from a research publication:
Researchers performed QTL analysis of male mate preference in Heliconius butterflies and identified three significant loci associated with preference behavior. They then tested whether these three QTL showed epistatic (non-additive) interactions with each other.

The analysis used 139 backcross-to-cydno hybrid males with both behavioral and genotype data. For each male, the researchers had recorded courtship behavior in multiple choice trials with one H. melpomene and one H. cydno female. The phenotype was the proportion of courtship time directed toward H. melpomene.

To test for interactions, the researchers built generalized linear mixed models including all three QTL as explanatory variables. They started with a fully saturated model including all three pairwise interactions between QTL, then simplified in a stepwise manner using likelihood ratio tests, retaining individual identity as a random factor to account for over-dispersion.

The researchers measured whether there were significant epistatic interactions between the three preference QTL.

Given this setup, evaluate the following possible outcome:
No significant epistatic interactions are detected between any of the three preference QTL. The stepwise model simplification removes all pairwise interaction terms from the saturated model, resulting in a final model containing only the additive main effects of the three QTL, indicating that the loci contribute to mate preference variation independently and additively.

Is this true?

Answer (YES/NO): YES